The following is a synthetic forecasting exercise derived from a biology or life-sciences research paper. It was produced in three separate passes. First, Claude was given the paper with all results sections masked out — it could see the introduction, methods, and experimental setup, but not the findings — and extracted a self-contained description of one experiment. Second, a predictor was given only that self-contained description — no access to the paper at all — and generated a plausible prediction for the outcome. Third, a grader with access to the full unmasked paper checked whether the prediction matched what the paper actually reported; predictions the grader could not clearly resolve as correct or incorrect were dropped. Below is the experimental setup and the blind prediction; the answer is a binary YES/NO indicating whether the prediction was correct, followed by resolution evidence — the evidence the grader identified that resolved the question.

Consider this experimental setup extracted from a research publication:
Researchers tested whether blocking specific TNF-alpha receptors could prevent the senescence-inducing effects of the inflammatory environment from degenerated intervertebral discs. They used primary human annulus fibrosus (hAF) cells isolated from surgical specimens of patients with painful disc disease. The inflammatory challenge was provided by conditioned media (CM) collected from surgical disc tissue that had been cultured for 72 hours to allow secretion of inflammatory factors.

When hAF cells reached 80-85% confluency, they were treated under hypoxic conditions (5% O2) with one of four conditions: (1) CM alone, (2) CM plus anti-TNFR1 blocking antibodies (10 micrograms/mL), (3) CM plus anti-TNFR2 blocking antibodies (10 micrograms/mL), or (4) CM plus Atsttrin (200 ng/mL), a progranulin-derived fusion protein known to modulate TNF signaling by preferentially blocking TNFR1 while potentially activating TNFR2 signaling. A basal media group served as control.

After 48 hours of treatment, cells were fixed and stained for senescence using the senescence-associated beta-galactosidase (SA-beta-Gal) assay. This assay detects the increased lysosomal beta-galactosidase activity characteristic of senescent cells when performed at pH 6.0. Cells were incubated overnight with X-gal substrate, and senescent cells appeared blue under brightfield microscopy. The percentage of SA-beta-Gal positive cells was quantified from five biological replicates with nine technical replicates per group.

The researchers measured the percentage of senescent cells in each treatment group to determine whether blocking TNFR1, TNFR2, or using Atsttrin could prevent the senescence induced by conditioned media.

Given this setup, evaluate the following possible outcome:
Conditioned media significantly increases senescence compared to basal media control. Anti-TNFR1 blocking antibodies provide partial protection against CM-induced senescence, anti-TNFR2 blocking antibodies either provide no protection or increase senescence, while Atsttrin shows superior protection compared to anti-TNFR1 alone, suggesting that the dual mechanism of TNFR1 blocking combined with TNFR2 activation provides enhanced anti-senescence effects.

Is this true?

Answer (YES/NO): NO